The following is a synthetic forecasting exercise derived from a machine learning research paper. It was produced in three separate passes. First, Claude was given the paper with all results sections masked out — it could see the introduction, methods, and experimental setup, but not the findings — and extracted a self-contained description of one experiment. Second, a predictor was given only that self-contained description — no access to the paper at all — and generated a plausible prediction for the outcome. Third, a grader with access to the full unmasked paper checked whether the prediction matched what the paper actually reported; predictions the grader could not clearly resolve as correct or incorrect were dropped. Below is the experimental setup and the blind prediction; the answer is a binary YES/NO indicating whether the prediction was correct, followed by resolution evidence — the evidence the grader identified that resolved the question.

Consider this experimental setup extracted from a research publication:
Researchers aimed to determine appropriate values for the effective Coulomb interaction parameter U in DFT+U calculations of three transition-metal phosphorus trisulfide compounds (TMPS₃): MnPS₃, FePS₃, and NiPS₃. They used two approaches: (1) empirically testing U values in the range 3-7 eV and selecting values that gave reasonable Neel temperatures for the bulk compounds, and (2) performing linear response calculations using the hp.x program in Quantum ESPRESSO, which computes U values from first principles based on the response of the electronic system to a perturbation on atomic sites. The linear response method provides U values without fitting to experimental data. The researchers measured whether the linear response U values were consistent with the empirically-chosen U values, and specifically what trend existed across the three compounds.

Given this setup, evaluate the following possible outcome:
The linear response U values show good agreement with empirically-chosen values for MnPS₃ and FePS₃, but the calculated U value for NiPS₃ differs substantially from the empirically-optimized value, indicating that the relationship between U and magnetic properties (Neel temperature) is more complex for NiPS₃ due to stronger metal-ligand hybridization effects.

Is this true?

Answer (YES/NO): NO